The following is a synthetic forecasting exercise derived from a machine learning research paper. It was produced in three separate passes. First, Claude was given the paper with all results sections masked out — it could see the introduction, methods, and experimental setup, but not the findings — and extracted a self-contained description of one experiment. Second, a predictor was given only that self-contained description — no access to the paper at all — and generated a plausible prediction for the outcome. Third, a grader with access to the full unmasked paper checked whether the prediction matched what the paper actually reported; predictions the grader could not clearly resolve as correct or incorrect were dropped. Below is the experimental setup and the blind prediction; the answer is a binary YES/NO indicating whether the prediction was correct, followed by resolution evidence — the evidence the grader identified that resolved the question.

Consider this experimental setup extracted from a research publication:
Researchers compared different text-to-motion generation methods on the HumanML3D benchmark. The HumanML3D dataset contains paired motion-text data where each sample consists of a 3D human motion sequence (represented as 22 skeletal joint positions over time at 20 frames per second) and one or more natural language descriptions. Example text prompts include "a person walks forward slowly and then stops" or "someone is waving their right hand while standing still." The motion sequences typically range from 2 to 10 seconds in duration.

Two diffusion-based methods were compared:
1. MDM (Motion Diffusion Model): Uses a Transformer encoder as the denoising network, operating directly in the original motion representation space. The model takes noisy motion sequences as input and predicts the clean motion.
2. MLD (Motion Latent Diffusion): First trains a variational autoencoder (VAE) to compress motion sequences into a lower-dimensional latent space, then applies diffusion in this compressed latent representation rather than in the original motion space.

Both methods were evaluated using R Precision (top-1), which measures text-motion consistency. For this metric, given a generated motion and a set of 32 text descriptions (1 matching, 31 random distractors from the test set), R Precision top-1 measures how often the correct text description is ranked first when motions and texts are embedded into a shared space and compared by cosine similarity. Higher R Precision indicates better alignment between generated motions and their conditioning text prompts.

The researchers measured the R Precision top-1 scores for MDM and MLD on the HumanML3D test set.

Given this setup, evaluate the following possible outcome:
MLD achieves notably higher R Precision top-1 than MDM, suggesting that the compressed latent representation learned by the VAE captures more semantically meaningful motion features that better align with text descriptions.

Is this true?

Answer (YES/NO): YES